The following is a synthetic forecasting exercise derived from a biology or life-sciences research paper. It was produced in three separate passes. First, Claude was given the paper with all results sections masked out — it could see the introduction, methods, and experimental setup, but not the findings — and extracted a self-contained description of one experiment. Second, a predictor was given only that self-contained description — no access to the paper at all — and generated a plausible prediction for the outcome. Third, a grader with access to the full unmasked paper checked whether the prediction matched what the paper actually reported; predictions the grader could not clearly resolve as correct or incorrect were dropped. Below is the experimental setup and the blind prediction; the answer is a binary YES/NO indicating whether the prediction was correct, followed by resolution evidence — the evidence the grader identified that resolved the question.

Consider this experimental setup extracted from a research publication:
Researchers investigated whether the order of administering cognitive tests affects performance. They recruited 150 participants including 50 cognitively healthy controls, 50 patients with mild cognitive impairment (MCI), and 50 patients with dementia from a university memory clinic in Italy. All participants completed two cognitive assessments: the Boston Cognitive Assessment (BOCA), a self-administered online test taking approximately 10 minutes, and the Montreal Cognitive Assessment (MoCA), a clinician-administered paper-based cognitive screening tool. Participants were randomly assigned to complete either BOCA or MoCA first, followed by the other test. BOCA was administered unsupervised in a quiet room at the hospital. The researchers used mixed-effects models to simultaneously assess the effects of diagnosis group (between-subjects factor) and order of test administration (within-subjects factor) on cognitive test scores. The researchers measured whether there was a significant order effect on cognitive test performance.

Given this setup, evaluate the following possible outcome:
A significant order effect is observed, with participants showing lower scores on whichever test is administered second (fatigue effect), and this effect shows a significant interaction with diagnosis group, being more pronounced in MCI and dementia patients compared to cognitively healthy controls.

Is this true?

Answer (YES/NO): NO